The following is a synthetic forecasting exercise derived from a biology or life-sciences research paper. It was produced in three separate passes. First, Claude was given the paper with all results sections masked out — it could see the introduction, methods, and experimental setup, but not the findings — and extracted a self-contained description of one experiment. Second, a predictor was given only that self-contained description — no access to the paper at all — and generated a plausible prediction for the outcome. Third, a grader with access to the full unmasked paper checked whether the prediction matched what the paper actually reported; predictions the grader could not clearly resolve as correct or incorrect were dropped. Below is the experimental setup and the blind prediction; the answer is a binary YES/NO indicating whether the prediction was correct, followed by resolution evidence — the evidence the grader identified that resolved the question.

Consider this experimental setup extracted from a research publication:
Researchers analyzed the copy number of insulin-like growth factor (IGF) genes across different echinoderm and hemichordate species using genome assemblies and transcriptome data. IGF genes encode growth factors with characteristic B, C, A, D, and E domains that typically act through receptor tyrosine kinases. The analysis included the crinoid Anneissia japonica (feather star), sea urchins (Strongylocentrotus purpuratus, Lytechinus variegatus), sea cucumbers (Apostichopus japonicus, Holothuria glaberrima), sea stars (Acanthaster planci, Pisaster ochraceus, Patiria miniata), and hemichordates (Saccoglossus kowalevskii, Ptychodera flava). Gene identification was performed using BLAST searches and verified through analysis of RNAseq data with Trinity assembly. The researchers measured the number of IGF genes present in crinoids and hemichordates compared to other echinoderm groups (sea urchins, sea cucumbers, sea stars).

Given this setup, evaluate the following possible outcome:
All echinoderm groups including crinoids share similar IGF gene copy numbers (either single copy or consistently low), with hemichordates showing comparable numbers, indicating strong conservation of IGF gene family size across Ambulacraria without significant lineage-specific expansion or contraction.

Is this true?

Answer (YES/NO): NO